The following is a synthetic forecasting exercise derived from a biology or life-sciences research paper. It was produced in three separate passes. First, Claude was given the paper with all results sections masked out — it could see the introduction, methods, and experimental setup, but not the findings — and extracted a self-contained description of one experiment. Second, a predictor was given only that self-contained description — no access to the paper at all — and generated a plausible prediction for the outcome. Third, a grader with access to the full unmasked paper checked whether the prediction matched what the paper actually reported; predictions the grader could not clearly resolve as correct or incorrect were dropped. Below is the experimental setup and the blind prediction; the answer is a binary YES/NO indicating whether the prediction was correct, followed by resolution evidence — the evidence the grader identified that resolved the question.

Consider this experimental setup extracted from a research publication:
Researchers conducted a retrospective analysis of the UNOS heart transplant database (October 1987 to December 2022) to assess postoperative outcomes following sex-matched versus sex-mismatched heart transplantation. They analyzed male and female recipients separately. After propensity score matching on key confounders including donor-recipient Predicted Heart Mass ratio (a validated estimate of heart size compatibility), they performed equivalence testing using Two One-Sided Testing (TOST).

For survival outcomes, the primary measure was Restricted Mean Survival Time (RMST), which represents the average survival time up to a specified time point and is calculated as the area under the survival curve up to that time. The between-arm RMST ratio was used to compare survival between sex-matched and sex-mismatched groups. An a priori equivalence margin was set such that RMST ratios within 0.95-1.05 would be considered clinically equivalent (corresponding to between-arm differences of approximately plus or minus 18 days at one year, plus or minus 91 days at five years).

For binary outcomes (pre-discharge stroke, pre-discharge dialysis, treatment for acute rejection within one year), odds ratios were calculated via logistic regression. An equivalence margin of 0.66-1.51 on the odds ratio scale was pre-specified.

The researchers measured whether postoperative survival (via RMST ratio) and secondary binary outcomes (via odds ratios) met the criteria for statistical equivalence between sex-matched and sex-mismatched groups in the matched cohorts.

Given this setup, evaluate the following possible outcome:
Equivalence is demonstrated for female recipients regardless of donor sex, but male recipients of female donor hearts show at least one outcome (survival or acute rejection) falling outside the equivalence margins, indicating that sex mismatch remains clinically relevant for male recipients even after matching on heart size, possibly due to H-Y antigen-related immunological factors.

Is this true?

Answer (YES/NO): NO